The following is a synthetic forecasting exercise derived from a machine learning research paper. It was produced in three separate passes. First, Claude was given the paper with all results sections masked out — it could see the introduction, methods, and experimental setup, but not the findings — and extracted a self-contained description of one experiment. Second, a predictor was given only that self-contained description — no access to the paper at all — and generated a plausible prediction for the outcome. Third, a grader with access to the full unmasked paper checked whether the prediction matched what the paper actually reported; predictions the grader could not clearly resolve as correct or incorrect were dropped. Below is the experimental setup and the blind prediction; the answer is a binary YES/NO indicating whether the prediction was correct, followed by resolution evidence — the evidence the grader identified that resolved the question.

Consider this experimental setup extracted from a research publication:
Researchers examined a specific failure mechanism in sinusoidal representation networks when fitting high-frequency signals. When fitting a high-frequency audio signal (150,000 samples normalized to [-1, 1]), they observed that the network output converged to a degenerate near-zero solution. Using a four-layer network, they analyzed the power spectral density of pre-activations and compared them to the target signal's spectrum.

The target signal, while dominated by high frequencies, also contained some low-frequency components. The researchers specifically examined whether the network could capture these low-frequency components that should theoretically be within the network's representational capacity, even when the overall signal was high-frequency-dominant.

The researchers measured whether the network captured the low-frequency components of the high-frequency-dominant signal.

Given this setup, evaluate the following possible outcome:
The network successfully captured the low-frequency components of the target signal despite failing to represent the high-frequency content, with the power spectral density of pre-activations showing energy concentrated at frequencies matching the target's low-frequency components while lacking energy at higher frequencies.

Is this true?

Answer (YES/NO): NO